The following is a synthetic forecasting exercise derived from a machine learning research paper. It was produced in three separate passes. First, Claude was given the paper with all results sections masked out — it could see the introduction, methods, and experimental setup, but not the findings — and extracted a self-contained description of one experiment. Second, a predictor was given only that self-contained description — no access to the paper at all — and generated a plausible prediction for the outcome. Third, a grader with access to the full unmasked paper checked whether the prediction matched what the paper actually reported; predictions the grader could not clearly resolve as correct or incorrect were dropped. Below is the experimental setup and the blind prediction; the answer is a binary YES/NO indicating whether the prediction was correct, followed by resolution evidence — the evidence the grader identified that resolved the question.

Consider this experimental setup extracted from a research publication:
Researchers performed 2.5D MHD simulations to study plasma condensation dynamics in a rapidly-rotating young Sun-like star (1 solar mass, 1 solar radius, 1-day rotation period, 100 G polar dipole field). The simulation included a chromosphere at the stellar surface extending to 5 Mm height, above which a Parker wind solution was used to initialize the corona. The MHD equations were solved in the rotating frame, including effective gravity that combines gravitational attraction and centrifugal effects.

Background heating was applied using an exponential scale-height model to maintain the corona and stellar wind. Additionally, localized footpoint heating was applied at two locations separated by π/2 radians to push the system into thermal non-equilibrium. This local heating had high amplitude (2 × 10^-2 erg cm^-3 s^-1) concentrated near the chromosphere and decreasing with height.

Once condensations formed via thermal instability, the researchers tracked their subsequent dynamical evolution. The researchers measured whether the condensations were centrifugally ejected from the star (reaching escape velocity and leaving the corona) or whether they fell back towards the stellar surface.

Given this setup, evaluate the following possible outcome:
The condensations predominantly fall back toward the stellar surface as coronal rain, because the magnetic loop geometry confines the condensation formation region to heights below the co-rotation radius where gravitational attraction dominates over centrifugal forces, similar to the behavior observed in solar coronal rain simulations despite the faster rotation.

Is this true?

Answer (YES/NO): YES